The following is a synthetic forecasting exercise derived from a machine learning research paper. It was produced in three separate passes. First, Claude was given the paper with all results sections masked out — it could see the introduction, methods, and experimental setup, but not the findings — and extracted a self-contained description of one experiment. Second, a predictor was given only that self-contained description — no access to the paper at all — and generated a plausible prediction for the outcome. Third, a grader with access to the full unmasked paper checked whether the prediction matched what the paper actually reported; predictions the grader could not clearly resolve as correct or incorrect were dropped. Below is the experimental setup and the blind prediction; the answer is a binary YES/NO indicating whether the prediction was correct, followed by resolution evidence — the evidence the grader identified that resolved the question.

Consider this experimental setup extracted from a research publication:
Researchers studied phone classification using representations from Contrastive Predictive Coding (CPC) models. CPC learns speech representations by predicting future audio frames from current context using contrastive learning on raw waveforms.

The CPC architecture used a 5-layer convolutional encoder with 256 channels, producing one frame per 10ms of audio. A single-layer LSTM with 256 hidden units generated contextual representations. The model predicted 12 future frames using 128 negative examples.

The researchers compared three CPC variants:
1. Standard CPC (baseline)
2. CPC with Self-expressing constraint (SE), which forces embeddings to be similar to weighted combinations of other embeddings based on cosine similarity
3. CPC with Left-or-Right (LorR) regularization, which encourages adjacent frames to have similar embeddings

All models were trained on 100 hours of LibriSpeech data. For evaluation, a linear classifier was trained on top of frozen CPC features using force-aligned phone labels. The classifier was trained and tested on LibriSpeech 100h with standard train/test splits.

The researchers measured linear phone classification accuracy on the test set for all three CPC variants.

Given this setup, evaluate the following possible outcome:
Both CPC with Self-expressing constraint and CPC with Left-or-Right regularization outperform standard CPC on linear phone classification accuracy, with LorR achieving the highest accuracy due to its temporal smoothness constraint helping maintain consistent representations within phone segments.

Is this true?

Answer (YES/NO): YES